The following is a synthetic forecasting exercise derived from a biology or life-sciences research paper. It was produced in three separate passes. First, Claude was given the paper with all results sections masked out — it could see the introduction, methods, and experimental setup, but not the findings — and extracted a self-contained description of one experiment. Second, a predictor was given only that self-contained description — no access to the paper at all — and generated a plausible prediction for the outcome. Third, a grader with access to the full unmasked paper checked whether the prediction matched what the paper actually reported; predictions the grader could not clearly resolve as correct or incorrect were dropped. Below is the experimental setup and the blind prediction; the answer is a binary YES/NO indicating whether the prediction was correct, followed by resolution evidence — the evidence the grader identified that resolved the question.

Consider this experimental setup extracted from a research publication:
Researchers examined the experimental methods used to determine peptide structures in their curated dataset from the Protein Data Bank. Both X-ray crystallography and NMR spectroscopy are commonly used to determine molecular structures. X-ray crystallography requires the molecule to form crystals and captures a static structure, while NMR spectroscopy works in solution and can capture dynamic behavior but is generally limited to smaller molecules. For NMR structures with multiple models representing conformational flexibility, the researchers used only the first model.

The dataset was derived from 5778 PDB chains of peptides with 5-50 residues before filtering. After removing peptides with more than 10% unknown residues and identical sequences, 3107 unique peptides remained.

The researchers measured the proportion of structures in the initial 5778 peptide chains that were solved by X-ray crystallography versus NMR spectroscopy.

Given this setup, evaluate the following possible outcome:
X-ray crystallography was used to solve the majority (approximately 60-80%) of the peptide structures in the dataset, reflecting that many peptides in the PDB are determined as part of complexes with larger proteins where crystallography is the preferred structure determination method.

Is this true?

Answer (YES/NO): NO